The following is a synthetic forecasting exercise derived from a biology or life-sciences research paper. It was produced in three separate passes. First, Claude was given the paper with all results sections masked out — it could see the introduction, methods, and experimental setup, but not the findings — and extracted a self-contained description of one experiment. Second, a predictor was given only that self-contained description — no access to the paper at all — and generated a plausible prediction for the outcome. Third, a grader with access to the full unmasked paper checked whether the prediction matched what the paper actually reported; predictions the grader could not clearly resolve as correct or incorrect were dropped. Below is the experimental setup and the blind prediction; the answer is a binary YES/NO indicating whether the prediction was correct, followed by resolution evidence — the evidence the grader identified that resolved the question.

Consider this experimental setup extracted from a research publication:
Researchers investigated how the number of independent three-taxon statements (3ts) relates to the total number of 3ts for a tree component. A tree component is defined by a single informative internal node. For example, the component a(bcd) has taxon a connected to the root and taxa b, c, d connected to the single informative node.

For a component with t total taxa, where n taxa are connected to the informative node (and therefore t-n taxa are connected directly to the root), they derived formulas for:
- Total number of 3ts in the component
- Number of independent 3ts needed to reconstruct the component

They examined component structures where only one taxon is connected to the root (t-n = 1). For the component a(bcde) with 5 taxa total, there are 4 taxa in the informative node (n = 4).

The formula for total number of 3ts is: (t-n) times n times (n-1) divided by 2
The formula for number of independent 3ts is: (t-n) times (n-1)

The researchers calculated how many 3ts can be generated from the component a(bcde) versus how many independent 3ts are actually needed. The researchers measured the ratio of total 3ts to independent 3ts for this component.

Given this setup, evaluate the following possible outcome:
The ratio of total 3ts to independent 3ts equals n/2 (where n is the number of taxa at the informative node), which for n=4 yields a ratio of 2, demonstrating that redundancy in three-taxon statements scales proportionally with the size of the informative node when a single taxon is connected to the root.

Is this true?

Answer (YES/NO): YES